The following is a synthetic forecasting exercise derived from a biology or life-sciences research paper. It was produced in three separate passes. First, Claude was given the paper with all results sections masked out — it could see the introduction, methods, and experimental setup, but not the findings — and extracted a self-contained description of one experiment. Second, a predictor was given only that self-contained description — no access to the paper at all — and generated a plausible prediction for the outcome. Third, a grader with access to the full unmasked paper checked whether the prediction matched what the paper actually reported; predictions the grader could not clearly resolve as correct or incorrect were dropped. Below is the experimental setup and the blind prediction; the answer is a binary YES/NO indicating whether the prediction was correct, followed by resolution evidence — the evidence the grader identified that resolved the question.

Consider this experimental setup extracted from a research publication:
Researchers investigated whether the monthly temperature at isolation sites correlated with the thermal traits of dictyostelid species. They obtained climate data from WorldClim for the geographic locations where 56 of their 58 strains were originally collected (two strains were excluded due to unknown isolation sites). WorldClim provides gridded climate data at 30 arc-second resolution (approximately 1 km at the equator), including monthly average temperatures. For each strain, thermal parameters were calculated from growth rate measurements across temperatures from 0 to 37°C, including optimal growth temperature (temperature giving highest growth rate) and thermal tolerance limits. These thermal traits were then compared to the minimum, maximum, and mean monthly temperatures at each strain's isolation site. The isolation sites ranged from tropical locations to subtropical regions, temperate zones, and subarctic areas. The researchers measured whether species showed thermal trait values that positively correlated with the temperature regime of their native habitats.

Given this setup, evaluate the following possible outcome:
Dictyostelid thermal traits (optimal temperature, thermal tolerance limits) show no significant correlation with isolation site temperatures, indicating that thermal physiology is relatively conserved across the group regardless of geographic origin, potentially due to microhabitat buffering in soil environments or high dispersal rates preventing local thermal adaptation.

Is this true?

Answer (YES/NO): NO